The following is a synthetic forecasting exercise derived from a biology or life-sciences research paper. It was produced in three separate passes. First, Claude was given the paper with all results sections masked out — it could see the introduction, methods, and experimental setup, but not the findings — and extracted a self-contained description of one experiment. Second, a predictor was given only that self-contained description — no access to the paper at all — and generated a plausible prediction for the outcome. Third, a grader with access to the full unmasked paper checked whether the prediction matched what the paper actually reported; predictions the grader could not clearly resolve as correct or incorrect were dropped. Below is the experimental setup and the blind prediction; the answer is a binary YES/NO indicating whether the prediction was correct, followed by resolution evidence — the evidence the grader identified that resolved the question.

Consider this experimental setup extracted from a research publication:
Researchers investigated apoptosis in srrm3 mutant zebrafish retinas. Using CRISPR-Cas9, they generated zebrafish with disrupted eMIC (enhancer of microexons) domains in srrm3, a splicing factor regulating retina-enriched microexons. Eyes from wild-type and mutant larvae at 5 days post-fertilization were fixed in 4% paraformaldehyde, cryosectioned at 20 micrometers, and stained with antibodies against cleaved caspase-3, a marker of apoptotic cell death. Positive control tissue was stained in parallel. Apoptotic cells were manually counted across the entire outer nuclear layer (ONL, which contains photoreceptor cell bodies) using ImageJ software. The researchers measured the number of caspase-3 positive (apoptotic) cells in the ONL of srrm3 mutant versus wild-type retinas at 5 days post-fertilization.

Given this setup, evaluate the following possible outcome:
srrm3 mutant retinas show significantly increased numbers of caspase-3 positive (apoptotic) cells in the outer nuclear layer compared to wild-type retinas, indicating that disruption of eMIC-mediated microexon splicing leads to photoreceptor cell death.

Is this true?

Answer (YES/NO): YES